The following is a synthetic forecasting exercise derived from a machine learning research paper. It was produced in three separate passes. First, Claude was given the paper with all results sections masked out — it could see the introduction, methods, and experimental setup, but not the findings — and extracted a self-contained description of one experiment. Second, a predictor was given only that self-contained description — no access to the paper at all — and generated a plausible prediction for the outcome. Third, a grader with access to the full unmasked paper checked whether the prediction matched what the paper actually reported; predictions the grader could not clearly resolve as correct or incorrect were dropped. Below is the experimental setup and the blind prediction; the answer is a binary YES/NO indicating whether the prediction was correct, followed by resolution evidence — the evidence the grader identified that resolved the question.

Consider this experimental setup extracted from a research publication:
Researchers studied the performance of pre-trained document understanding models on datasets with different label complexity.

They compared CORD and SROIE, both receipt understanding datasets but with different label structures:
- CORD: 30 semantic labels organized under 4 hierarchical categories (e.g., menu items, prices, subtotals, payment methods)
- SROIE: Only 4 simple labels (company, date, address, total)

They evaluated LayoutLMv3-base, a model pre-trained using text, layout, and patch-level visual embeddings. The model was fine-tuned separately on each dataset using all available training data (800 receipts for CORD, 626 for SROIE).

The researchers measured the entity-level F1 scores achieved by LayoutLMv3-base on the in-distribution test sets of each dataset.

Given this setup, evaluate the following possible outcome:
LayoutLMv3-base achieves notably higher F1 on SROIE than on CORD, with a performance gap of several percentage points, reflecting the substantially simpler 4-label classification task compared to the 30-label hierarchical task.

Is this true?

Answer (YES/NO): NO